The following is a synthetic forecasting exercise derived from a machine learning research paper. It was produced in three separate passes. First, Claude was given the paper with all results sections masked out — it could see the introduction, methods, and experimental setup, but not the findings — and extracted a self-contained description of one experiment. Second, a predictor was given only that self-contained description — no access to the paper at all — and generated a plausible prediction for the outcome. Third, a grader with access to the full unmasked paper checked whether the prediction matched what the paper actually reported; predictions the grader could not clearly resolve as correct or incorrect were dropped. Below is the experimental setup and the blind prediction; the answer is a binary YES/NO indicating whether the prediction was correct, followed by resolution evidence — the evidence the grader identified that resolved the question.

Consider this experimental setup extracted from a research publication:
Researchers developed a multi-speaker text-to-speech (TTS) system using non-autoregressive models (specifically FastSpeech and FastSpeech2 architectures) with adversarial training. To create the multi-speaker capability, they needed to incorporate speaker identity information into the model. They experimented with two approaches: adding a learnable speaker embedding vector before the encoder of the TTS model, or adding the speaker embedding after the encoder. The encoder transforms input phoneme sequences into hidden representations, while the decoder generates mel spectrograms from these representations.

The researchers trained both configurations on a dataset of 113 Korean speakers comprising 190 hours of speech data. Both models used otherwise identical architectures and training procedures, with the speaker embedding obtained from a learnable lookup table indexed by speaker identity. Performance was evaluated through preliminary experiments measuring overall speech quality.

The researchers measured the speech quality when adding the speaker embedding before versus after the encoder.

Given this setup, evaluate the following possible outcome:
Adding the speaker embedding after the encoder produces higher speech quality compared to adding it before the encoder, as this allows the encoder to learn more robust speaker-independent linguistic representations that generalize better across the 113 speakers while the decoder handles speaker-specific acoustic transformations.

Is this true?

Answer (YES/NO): YES